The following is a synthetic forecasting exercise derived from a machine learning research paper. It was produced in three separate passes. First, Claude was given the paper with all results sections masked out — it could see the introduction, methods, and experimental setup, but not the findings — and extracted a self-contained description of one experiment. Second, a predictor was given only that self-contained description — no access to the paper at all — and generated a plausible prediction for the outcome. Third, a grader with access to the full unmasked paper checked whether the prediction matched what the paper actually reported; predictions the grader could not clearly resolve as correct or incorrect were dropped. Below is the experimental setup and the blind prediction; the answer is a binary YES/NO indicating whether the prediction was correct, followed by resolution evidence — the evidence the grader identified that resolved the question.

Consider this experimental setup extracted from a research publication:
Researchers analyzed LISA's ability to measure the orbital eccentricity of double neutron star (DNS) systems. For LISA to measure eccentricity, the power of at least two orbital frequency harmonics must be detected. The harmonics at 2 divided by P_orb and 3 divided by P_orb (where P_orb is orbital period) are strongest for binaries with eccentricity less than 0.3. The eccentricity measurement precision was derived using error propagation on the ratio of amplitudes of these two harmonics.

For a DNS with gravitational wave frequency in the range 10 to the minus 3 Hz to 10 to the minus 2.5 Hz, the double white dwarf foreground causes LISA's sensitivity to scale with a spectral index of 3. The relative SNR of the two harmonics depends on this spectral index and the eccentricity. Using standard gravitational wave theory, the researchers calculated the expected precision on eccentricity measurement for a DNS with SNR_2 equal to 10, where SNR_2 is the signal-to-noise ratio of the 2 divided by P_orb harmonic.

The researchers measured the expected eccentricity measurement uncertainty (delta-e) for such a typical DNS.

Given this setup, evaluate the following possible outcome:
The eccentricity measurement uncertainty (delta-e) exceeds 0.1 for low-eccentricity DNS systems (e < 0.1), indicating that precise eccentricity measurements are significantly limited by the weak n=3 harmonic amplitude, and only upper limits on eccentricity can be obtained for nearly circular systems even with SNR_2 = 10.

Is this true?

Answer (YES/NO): NO